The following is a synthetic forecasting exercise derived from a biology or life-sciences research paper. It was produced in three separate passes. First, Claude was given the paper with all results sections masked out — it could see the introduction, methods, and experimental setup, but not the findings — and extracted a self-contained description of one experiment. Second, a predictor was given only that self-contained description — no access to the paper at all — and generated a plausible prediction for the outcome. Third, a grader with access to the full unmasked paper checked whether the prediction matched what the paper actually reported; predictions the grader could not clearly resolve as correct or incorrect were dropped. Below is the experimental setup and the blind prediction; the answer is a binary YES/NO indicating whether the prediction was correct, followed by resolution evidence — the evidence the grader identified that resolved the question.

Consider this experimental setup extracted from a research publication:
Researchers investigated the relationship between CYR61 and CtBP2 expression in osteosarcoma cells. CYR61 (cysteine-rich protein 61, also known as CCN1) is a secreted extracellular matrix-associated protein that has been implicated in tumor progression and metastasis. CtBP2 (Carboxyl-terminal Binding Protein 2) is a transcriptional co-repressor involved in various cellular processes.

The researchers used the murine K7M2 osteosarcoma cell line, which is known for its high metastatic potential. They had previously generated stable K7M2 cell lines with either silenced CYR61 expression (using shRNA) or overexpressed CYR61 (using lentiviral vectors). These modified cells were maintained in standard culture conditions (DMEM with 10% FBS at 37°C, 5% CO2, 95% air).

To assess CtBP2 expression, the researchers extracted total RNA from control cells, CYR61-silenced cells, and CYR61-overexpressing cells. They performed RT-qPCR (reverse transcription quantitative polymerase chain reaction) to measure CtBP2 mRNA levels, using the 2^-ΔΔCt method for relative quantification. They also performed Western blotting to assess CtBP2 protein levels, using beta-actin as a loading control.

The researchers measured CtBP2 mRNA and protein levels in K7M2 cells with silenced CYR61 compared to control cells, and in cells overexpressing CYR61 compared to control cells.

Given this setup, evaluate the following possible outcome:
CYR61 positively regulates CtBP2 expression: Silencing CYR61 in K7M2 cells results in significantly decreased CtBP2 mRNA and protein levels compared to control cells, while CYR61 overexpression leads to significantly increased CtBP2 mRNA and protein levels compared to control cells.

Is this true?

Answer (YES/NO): YES